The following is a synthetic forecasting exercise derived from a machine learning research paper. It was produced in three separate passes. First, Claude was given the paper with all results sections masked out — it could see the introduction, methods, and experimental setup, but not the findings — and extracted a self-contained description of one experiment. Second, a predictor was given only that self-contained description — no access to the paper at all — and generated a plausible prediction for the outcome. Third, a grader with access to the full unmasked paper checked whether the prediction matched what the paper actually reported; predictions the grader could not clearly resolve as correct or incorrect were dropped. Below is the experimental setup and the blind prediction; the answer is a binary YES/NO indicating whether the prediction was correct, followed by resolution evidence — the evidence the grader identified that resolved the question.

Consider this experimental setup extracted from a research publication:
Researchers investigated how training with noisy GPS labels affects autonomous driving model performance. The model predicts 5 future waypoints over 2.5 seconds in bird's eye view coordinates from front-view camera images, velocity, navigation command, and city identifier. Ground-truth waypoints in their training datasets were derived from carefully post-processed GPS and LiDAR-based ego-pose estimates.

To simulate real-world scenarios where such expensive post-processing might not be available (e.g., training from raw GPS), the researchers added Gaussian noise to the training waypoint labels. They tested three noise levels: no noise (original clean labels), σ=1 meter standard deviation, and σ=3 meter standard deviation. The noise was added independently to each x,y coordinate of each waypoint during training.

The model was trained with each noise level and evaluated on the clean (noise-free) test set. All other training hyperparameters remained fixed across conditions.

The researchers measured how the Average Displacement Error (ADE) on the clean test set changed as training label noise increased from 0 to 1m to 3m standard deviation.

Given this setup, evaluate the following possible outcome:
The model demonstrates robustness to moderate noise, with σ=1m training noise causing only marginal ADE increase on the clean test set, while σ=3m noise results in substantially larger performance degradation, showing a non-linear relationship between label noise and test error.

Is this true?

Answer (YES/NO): YES